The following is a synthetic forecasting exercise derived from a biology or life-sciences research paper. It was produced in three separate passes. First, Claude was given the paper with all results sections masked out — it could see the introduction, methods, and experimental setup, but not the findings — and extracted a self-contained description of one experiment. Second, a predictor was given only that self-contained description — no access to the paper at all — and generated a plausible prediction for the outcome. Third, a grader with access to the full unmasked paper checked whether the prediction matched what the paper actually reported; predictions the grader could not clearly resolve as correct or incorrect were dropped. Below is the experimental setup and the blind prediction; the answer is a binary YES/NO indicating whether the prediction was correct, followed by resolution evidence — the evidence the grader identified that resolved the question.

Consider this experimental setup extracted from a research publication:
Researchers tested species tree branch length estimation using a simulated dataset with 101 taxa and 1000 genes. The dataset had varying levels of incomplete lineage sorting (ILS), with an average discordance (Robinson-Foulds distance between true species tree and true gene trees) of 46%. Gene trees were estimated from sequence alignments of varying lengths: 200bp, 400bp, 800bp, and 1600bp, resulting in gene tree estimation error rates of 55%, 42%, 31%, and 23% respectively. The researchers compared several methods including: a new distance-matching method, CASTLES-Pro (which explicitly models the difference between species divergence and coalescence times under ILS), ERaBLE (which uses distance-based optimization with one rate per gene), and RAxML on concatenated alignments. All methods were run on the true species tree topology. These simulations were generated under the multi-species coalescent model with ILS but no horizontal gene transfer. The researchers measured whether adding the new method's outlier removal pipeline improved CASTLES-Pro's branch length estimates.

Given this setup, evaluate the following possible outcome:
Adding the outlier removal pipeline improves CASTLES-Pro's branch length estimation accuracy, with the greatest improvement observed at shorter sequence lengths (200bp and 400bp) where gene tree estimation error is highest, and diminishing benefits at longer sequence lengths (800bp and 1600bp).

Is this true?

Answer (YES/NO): NO